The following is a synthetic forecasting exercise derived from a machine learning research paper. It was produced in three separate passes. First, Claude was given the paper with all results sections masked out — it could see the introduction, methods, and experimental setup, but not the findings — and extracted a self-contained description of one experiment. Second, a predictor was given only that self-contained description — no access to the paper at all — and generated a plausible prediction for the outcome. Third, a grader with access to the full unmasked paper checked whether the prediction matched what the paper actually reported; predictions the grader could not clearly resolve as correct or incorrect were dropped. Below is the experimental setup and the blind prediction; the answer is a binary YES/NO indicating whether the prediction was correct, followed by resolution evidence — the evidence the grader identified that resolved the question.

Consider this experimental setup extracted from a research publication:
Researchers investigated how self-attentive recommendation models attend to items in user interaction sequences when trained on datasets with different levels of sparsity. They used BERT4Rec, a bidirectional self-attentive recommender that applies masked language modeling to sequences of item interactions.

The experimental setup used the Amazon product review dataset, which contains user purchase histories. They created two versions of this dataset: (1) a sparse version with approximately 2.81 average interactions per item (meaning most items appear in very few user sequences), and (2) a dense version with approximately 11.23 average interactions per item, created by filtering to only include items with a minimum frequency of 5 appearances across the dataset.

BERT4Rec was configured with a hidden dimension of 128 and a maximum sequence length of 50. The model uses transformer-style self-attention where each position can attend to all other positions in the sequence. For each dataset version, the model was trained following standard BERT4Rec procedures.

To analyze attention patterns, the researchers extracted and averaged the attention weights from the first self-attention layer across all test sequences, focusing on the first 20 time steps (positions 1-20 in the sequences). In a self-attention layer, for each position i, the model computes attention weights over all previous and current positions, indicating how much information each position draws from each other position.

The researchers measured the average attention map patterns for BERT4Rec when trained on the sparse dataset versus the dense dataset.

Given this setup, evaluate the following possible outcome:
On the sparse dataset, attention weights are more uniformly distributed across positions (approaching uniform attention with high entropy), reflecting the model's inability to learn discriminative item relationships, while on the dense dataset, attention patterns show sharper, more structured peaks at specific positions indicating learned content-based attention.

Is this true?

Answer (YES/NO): NO